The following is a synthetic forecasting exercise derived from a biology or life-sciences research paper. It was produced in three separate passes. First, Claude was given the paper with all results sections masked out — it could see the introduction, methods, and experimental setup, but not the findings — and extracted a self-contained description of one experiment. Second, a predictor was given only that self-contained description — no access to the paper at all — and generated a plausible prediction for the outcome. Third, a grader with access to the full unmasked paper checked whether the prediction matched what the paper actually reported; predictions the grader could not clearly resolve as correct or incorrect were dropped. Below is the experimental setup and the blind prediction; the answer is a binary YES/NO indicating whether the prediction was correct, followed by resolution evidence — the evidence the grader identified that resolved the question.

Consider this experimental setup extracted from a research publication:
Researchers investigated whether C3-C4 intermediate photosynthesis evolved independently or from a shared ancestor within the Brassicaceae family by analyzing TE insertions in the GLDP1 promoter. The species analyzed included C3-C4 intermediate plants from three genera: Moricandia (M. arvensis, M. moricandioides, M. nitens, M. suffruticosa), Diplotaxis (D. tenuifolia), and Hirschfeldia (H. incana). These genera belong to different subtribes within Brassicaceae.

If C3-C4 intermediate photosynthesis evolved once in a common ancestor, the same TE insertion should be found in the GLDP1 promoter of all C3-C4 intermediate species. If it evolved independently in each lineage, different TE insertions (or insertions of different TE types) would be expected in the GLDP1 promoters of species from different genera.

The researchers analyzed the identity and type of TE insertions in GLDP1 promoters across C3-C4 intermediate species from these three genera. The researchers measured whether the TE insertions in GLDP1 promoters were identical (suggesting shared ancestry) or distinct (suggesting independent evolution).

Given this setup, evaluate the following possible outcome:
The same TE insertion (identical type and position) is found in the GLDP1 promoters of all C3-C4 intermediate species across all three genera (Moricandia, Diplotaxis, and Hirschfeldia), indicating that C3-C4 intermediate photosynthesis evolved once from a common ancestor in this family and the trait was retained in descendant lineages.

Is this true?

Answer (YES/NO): NO